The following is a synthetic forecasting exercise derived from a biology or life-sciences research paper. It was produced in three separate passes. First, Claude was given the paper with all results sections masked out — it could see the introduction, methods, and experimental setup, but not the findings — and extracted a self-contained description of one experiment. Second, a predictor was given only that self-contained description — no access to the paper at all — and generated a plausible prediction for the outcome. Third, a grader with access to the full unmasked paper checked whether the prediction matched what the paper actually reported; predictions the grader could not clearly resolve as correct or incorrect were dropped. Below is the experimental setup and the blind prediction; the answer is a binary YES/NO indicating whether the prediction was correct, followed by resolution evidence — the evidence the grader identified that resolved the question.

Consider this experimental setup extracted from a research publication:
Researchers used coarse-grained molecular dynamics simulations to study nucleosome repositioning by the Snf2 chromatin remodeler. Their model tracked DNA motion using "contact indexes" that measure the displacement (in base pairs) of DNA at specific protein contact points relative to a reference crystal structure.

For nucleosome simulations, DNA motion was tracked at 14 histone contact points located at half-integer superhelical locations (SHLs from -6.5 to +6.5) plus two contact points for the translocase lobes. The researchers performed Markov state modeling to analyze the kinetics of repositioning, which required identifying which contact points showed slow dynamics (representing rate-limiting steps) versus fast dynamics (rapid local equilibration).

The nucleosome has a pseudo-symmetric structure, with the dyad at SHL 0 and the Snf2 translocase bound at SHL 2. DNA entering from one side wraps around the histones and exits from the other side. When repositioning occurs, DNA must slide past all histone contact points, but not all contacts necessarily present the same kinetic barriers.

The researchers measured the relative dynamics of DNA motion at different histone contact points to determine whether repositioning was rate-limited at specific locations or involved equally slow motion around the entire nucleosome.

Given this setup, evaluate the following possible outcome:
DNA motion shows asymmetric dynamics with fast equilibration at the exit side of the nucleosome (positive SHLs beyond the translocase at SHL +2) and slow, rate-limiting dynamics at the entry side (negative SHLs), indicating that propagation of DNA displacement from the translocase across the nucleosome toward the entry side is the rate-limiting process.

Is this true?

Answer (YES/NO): NO